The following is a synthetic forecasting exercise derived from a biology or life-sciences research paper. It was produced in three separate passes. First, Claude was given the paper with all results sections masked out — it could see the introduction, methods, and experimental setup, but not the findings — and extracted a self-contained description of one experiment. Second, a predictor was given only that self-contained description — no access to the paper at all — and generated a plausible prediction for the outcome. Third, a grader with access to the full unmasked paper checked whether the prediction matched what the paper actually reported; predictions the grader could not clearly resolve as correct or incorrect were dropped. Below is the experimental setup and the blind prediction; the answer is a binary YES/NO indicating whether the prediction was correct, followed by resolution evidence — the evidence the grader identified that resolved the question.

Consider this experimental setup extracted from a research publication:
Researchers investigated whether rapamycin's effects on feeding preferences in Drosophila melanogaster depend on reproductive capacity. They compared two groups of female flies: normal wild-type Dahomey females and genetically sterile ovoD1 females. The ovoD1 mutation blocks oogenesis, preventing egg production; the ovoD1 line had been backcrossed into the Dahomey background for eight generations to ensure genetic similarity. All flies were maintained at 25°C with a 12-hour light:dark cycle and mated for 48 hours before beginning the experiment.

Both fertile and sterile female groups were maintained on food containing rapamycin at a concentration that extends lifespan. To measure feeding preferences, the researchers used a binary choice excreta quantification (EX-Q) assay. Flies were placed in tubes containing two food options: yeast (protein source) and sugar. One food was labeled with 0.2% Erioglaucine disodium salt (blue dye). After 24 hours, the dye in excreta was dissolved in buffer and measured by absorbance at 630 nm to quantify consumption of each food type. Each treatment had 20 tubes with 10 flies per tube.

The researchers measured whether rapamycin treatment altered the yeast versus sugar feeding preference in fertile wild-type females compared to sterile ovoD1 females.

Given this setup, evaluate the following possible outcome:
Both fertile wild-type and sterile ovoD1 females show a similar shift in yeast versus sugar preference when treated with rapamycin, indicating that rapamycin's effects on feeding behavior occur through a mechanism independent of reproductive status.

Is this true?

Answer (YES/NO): NO